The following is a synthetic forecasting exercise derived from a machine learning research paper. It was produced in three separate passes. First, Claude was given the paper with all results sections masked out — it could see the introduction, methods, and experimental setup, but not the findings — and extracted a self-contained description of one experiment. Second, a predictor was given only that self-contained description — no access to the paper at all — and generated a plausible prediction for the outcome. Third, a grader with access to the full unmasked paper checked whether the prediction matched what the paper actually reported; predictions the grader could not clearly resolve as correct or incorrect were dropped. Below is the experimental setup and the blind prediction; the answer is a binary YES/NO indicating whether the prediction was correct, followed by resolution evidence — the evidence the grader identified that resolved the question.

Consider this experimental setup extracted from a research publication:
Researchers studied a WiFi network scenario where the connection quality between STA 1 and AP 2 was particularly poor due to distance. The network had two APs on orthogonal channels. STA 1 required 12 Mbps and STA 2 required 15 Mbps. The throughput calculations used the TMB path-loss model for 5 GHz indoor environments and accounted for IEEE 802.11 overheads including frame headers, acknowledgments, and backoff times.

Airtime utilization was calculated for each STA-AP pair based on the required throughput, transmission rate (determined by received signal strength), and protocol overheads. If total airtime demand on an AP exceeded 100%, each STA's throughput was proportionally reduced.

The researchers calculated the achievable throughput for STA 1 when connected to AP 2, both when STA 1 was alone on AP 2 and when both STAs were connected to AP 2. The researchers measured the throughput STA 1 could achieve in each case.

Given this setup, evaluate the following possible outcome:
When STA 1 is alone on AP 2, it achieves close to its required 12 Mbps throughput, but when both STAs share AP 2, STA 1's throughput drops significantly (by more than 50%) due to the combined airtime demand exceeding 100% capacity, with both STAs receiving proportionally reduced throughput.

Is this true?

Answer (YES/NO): NO